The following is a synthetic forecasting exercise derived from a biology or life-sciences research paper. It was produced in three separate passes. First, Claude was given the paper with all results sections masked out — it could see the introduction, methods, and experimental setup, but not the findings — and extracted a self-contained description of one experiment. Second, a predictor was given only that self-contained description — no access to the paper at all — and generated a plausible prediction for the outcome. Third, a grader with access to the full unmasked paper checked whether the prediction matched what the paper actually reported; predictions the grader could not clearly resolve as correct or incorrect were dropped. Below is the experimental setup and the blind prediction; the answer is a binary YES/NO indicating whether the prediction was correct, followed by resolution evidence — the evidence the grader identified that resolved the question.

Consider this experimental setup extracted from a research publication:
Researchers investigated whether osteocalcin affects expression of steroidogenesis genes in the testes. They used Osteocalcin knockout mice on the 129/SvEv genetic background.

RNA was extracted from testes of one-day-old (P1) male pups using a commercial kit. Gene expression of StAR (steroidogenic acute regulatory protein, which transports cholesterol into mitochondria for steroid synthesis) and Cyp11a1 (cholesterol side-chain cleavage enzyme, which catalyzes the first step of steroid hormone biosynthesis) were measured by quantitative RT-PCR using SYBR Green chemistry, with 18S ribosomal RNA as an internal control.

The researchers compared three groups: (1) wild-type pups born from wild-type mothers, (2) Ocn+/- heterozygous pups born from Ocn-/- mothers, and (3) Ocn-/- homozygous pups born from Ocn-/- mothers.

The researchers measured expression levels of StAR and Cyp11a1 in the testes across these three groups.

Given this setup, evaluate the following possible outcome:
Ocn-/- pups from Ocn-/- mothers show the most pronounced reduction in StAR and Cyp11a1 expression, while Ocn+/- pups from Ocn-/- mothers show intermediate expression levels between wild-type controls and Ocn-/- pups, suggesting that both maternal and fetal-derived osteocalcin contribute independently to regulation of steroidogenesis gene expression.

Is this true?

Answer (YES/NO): NO